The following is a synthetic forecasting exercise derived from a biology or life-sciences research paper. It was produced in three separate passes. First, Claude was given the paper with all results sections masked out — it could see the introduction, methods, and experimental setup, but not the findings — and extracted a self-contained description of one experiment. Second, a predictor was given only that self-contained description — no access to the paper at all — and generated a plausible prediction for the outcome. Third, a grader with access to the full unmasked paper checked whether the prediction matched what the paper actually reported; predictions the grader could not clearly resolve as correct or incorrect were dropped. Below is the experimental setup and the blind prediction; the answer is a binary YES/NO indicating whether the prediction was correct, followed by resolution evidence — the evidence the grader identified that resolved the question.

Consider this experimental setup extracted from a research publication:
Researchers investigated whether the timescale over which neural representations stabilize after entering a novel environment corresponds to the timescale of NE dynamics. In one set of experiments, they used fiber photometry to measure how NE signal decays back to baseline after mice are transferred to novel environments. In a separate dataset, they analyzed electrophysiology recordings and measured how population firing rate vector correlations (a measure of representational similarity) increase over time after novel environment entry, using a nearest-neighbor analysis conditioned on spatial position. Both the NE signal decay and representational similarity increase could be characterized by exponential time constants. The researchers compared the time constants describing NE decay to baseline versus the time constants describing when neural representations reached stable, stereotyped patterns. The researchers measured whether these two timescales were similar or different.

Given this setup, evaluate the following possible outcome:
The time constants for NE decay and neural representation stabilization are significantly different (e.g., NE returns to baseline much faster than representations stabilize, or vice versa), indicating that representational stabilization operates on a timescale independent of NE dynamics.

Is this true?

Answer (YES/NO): NO